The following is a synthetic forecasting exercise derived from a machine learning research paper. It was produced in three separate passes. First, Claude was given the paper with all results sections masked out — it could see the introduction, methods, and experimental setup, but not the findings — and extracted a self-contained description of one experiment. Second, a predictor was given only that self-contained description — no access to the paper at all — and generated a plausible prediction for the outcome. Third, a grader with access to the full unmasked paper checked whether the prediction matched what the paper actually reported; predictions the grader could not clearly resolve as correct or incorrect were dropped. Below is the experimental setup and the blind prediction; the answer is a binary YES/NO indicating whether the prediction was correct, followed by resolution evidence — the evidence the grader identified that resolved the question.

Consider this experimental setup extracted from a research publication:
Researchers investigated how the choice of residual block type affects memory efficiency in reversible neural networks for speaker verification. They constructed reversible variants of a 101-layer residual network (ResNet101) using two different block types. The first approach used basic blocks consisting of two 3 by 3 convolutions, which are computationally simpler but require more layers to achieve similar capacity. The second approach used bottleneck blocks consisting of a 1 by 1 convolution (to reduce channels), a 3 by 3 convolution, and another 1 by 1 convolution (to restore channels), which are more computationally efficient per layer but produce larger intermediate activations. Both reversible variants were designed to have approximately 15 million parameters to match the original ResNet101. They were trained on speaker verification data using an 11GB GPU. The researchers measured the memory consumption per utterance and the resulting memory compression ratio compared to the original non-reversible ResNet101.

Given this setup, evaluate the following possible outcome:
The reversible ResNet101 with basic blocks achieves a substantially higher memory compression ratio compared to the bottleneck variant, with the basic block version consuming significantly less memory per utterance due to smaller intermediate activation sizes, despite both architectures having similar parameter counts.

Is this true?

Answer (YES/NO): YES